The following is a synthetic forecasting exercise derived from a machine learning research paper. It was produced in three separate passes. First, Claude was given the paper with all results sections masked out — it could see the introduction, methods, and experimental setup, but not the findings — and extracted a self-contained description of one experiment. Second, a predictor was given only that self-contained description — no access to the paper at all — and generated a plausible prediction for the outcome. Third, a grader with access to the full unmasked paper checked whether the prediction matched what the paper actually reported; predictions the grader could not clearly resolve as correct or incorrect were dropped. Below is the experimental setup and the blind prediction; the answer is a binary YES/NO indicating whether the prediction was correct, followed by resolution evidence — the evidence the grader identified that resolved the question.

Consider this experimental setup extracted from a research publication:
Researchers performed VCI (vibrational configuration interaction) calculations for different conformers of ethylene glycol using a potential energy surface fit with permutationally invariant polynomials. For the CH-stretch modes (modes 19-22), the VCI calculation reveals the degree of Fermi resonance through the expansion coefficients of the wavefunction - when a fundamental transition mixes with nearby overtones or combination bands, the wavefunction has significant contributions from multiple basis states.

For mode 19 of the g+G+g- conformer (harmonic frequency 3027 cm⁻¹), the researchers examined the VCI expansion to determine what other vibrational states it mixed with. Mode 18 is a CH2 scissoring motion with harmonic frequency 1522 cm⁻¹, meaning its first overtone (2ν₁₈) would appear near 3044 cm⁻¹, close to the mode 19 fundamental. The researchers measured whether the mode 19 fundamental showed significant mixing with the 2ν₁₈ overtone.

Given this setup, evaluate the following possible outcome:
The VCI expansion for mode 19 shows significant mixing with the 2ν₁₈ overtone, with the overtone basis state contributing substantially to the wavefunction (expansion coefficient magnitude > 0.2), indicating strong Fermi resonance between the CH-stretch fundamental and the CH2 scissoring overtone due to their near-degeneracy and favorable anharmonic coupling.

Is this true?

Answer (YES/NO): YES